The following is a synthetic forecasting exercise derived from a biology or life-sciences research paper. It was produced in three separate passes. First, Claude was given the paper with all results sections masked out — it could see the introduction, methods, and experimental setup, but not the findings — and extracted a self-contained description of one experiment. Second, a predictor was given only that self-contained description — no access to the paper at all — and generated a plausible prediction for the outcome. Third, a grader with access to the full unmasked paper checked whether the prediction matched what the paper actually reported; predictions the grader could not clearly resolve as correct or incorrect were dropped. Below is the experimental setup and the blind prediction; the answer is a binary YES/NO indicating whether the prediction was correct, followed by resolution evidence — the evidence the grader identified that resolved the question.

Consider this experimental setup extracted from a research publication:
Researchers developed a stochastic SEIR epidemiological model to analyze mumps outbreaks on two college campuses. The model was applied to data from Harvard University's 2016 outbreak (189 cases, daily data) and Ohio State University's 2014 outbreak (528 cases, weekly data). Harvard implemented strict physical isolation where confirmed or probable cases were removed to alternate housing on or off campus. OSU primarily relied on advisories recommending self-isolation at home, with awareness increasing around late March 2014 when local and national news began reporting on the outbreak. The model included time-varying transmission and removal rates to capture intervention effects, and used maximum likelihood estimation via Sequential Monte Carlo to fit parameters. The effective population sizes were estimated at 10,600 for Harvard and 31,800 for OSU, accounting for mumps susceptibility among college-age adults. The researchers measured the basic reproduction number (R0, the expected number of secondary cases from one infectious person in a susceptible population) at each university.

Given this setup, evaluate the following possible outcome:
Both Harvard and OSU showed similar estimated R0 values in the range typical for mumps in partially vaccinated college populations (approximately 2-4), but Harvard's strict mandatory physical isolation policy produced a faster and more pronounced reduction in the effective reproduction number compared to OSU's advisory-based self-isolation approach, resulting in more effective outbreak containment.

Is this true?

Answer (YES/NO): NO